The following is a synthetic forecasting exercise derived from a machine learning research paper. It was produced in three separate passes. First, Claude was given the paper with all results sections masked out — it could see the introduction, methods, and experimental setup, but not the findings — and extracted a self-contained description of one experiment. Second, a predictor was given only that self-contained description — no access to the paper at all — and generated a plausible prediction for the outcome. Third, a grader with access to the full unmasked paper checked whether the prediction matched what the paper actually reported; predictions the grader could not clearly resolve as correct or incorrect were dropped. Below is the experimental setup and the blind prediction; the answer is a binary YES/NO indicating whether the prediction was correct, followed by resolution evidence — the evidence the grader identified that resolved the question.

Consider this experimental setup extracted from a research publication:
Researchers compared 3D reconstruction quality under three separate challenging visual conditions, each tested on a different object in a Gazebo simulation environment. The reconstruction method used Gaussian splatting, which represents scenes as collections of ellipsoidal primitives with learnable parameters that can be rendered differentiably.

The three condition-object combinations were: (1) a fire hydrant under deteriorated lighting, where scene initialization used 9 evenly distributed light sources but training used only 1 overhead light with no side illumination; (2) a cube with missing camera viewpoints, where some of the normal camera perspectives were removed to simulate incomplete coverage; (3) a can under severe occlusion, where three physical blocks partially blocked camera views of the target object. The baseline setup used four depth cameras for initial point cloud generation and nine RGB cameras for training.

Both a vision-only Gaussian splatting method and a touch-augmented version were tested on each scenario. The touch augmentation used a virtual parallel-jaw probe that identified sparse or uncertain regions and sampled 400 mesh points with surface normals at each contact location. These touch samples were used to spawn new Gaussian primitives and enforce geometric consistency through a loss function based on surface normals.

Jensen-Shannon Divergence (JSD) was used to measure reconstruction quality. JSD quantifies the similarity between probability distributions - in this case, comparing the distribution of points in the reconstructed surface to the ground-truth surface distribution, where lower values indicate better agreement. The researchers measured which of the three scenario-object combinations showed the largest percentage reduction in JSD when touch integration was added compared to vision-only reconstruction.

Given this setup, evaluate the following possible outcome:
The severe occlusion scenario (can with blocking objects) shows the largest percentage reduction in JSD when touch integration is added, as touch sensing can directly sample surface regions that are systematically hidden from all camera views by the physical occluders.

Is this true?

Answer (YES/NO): NO